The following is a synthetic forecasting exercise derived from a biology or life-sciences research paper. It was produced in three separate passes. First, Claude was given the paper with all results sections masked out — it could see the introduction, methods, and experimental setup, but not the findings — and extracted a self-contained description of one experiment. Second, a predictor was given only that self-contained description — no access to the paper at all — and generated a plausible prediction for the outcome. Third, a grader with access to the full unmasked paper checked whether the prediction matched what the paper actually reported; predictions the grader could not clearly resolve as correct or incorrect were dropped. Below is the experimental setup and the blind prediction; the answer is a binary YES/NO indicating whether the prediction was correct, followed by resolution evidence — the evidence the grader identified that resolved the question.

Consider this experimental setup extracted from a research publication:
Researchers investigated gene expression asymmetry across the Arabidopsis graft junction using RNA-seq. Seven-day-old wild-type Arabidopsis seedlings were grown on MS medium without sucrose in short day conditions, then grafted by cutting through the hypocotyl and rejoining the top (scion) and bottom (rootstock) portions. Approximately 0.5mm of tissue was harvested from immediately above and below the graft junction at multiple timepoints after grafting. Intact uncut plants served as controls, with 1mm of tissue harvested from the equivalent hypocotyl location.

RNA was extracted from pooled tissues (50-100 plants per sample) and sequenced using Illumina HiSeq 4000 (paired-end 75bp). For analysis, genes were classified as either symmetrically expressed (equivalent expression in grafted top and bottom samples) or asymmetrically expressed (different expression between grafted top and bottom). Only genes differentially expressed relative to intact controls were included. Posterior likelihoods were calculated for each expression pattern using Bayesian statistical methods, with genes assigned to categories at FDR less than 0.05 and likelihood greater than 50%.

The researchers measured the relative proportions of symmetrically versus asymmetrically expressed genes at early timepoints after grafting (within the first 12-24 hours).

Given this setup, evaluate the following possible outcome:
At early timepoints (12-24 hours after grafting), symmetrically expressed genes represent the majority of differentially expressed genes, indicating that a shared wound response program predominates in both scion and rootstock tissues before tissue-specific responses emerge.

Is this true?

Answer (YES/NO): NO